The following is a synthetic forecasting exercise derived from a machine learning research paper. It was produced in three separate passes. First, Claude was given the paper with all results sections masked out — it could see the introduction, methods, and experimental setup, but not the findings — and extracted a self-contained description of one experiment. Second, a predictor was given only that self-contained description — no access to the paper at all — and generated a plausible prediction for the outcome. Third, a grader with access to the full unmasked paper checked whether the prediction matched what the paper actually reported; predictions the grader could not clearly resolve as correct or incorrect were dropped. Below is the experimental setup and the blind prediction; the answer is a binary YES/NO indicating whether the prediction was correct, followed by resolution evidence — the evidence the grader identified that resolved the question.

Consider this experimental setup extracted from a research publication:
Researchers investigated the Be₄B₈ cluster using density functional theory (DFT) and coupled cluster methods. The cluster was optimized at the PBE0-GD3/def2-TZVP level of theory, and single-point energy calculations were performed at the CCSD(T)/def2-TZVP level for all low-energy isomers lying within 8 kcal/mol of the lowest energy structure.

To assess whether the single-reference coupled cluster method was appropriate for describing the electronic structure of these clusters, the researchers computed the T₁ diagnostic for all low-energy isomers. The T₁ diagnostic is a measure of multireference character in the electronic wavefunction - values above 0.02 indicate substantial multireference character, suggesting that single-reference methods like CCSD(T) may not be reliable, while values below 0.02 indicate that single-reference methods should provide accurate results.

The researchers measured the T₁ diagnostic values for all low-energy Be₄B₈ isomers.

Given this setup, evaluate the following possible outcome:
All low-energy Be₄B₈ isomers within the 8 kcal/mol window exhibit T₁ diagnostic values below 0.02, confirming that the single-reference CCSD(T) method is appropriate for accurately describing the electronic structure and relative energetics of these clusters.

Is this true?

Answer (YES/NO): YES